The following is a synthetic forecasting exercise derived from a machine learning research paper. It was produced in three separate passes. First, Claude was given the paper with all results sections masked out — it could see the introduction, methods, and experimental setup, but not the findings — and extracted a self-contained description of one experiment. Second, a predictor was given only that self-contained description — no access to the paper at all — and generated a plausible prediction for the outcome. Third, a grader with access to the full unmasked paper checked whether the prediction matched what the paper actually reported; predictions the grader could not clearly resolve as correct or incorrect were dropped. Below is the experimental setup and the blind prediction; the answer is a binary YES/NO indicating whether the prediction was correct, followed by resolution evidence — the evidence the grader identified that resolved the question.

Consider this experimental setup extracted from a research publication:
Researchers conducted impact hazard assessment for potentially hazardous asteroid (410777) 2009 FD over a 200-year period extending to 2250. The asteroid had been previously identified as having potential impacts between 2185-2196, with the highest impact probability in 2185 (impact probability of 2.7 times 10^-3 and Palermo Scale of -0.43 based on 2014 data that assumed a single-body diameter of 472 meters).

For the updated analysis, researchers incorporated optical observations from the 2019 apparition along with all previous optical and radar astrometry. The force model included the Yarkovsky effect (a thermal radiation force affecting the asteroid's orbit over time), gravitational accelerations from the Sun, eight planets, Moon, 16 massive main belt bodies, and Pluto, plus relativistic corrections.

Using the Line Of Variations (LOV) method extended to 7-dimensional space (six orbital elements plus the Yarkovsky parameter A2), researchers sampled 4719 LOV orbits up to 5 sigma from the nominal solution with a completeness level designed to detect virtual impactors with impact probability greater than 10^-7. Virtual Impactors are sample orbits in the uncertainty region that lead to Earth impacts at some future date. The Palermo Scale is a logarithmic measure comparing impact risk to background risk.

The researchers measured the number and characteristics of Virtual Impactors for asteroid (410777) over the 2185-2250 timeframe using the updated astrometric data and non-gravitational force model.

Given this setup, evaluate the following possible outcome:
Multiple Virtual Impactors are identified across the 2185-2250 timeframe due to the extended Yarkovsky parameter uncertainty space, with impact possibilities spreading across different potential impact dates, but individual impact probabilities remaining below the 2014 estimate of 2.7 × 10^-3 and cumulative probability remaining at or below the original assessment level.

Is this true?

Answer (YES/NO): NO